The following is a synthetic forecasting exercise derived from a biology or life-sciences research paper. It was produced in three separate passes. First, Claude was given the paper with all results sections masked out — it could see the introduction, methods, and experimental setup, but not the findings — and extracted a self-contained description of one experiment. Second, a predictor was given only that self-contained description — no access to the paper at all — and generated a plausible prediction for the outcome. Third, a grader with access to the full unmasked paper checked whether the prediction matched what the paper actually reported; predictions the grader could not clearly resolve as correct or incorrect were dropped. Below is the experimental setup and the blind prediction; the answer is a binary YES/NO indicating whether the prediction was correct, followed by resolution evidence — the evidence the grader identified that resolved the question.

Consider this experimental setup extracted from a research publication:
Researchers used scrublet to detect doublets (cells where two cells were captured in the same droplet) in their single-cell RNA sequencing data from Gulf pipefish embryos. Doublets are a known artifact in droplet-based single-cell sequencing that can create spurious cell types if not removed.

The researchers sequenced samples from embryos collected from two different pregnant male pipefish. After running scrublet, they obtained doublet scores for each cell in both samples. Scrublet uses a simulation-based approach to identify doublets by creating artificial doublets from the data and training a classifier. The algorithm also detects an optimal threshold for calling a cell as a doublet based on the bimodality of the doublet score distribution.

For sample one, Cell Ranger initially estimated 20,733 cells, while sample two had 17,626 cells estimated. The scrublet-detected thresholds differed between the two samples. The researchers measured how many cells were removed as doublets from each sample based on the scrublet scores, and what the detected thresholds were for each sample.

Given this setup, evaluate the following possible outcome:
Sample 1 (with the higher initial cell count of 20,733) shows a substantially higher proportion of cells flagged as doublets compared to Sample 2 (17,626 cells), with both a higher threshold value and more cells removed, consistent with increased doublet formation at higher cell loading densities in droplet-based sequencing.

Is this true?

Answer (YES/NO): NO